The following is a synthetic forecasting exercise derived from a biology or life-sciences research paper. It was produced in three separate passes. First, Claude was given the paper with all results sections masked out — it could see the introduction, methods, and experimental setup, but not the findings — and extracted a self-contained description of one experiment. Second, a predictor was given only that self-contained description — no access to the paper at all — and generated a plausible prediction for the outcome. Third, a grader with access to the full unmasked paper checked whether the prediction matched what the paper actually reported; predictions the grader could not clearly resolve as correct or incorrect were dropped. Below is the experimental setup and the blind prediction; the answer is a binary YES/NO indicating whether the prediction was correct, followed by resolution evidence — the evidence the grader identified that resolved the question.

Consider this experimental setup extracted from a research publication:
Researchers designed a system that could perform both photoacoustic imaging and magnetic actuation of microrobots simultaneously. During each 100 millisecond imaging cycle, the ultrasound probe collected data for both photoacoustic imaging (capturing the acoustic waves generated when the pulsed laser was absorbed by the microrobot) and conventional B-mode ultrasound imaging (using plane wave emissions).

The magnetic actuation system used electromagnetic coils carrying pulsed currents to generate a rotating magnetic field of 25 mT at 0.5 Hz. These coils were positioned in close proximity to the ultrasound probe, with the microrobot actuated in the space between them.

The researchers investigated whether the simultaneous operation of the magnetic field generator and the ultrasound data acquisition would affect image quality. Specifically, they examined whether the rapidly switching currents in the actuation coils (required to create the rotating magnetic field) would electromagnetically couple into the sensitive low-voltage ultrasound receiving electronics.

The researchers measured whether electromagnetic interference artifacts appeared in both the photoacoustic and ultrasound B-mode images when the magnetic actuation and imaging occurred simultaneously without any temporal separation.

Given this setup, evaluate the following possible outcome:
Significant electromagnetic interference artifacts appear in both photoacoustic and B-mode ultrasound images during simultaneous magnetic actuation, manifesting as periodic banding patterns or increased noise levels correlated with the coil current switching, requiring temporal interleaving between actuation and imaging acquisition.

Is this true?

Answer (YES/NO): YES